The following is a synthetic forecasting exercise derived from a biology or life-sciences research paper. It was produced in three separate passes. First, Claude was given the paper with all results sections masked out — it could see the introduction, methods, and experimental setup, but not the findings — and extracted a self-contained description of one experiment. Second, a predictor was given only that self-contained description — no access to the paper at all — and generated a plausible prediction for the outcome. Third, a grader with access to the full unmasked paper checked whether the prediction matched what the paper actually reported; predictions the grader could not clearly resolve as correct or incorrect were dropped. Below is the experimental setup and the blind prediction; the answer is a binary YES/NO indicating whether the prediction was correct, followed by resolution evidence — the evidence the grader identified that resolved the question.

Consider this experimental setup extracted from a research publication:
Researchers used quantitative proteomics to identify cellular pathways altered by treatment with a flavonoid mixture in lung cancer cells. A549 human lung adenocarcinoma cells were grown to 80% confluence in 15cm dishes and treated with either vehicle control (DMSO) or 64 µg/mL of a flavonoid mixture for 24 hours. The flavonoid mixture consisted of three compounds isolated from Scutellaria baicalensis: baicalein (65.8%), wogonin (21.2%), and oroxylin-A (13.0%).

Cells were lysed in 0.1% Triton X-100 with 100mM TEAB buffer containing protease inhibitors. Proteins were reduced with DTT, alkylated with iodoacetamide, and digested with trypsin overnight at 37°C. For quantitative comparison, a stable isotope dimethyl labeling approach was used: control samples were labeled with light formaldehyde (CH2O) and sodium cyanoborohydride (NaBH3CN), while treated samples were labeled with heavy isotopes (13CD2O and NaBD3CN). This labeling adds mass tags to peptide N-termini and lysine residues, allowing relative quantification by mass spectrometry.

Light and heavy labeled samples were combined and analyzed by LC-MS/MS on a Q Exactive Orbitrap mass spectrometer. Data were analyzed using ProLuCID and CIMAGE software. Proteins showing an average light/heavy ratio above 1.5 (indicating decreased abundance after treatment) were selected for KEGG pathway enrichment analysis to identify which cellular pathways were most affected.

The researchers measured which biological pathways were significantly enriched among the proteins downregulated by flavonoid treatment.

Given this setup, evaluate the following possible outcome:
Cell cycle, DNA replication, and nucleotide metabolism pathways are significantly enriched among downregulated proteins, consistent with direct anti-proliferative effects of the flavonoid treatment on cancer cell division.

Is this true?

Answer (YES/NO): NO